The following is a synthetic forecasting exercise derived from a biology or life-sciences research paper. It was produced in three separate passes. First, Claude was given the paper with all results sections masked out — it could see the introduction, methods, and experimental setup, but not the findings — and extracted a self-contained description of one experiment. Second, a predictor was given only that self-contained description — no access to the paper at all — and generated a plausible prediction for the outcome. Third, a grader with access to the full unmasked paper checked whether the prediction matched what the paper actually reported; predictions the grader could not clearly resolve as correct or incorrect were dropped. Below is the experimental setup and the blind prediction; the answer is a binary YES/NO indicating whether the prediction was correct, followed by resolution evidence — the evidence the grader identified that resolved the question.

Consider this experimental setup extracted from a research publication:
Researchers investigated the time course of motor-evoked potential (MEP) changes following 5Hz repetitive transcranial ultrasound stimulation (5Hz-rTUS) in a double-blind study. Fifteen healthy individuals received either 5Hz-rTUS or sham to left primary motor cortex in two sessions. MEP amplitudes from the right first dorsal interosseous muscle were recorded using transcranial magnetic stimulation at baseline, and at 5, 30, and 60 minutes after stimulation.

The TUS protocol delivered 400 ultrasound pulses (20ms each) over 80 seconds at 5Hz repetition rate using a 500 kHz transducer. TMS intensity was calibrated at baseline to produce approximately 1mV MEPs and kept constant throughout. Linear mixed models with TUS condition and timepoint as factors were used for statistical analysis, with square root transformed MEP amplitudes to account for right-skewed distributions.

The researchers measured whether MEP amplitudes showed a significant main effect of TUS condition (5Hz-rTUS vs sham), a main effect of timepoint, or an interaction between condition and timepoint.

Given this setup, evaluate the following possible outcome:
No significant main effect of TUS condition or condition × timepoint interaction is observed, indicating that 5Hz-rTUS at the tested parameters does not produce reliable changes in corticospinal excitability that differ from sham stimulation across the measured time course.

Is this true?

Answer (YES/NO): YES